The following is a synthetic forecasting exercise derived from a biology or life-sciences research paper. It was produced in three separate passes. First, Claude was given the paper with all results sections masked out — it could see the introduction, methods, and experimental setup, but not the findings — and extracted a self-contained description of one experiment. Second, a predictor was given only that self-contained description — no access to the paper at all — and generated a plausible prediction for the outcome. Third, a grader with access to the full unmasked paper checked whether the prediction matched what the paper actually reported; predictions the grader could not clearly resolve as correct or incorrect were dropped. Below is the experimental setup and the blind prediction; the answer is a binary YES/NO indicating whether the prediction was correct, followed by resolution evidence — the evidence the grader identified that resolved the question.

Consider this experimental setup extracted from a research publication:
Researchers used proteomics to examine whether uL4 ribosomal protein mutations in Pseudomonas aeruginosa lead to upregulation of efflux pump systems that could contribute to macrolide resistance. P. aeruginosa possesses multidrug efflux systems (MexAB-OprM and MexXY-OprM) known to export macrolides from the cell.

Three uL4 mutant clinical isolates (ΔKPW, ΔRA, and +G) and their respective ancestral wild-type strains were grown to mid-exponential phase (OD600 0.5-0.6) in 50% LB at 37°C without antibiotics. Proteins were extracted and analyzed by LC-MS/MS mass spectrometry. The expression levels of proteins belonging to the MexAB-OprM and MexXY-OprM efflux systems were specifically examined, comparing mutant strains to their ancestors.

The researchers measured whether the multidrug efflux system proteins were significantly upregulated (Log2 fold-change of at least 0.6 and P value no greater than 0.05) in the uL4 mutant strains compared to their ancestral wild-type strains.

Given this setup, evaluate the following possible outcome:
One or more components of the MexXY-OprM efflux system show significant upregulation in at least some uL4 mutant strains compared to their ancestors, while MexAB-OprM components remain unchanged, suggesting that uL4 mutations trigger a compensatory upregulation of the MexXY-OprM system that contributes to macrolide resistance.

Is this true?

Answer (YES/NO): NO